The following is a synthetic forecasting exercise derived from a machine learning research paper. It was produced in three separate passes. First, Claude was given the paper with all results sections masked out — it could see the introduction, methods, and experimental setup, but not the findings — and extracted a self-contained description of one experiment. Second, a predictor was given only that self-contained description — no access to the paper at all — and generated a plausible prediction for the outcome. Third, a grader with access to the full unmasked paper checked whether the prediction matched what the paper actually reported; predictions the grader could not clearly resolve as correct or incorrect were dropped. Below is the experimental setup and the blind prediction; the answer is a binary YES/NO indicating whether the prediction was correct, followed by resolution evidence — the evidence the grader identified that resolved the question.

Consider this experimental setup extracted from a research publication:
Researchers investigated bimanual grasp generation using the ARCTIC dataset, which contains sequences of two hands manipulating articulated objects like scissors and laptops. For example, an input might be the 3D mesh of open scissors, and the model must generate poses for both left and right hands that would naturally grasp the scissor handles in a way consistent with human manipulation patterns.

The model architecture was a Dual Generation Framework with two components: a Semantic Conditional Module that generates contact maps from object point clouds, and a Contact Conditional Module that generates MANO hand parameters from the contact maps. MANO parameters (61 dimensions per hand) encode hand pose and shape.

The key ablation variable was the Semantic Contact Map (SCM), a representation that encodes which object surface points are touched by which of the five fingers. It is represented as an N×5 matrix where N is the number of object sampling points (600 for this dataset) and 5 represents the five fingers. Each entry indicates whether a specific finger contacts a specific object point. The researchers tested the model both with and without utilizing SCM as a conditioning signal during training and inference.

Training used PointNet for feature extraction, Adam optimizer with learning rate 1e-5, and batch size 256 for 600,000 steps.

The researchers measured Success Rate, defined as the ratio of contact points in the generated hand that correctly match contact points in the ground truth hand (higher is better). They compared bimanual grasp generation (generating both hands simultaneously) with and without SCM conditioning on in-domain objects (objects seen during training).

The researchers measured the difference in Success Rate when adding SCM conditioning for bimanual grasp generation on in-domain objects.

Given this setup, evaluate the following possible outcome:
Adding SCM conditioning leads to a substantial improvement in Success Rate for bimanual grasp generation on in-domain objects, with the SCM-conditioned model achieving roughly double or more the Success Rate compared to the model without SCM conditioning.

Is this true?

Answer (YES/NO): NO